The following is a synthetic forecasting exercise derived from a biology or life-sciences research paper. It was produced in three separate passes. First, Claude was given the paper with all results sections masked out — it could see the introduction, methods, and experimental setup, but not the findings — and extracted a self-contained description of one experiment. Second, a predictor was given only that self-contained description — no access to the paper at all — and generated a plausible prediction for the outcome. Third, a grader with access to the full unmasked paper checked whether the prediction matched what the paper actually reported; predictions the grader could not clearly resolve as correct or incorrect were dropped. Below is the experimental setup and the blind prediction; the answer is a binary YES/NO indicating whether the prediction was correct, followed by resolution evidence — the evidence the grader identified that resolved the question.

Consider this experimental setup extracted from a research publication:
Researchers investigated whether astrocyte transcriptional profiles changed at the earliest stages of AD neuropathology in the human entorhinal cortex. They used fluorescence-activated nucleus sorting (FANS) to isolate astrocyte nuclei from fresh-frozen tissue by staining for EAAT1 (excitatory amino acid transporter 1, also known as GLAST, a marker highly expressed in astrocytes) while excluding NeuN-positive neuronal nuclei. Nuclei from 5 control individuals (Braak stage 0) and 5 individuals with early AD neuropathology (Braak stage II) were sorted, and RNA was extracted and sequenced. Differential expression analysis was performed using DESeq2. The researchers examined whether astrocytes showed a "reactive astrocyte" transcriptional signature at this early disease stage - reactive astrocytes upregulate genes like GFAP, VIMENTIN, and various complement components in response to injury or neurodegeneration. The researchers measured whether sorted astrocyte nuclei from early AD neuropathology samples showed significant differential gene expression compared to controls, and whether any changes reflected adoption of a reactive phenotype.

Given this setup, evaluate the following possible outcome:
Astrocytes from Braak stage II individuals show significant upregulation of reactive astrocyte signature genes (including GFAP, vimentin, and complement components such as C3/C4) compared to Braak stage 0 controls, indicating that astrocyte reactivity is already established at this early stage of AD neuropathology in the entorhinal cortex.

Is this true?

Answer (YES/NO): NO